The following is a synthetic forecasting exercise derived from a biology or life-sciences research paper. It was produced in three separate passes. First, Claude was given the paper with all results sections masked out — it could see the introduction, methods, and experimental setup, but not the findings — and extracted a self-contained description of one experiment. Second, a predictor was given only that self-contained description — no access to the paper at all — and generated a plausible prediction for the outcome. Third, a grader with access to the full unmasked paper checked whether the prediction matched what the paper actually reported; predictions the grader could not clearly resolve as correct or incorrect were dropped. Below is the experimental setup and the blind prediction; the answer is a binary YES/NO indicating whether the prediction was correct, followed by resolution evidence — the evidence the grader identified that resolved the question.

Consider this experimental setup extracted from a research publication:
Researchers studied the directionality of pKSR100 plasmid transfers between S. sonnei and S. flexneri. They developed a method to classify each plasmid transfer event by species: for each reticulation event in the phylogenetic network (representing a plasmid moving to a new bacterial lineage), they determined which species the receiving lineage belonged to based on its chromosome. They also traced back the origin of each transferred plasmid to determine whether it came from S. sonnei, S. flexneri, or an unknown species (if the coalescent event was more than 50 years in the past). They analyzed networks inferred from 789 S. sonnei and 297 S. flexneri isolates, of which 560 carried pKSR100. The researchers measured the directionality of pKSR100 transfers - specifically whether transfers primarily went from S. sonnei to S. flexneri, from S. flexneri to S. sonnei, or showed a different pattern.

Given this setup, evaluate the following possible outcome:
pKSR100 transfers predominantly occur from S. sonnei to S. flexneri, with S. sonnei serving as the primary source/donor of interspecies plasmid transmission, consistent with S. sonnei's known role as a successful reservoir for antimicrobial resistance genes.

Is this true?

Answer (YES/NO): NO